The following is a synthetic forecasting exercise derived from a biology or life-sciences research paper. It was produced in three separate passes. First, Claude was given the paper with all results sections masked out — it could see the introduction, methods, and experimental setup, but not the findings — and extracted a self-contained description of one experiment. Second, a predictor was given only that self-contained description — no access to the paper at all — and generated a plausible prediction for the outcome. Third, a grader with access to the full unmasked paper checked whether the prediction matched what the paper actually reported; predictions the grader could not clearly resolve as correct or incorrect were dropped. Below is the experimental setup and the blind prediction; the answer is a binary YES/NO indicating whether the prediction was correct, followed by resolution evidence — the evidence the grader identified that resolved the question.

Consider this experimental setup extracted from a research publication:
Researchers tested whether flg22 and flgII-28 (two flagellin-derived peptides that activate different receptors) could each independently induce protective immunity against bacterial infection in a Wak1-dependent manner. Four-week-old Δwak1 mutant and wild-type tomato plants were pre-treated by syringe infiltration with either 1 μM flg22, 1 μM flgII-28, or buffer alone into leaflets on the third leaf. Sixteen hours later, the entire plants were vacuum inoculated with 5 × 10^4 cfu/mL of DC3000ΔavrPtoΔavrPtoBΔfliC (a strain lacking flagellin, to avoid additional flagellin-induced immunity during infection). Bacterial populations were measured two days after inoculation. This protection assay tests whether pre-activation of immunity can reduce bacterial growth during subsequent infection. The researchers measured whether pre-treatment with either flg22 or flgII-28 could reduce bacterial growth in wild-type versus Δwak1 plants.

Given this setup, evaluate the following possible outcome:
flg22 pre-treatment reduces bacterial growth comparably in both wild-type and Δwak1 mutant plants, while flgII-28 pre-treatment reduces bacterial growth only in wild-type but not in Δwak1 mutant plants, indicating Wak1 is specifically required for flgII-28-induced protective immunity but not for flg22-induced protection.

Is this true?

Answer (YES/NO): NO